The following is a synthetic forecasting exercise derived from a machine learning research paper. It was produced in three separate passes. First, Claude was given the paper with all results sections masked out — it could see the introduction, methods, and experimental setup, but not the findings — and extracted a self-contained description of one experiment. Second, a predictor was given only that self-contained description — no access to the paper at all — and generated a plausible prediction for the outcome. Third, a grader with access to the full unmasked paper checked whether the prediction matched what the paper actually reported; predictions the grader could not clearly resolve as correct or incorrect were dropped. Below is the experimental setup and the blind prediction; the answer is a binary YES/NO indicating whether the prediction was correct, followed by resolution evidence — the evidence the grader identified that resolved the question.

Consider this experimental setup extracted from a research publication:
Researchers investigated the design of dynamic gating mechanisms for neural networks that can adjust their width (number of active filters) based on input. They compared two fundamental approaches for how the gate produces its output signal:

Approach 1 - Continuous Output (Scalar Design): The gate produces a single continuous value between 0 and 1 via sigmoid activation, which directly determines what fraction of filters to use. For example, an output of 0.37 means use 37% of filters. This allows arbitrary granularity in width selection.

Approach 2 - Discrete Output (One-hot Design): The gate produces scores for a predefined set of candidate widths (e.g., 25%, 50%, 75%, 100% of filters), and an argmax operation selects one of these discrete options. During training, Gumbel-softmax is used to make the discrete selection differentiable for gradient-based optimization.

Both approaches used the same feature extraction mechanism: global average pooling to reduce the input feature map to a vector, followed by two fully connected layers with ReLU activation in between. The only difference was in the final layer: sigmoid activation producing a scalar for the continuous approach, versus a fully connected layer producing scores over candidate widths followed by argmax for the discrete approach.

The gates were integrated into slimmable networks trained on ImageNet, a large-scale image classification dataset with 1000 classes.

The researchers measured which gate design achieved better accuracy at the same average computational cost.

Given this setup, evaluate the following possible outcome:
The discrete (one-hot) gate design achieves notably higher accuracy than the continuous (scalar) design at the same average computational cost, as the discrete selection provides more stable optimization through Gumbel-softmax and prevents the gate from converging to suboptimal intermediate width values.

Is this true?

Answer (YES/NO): NO